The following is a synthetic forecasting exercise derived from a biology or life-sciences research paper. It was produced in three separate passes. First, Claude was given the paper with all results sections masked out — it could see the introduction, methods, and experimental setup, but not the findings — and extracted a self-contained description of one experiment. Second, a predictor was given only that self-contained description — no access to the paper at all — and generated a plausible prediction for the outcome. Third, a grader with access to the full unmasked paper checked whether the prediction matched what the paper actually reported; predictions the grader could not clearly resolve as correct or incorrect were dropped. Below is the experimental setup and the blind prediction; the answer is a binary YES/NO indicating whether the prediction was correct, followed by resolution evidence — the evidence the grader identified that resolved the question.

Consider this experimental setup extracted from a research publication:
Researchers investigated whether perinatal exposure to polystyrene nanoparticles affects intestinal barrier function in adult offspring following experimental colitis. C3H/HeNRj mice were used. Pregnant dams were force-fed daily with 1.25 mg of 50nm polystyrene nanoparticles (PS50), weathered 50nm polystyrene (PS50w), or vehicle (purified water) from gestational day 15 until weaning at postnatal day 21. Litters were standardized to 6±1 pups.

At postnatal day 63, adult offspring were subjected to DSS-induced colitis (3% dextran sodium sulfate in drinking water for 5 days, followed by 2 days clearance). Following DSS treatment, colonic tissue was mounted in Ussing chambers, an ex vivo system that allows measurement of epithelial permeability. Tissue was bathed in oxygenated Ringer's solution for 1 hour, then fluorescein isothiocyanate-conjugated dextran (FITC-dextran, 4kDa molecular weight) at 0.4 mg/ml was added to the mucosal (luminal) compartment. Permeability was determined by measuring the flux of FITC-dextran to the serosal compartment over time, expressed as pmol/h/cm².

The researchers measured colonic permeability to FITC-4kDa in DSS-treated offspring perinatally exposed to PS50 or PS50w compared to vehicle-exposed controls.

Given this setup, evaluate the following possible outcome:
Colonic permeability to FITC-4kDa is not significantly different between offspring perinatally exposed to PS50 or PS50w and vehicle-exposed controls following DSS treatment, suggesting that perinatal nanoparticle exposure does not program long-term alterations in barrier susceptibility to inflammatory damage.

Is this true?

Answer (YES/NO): NO